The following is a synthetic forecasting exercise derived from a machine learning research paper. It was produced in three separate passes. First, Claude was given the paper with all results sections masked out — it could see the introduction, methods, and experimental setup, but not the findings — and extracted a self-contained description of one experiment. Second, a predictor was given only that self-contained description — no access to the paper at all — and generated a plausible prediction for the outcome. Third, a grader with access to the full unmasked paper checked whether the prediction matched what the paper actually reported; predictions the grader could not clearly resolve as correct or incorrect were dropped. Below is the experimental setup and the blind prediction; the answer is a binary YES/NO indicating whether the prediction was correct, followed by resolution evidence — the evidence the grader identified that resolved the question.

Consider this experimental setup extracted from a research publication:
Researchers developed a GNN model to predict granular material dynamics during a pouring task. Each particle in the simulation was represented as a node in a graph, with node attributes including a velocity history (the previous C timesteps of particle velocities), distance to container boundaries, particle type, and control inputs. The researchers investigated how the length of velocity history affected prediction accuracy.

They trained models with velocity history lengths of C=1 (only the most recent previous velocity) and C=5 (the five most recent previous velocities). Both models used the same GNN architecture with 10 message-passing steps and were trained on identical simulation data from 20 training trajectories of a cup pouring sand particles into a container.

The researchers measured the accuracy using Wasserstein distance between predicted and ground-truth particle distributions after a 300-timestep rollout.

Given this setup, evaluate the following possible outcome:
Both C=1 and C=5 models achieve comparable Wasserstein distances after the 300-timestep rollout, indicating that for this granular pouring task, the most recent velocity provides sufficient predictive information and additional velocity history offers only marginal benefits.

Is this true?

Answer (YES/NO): NO